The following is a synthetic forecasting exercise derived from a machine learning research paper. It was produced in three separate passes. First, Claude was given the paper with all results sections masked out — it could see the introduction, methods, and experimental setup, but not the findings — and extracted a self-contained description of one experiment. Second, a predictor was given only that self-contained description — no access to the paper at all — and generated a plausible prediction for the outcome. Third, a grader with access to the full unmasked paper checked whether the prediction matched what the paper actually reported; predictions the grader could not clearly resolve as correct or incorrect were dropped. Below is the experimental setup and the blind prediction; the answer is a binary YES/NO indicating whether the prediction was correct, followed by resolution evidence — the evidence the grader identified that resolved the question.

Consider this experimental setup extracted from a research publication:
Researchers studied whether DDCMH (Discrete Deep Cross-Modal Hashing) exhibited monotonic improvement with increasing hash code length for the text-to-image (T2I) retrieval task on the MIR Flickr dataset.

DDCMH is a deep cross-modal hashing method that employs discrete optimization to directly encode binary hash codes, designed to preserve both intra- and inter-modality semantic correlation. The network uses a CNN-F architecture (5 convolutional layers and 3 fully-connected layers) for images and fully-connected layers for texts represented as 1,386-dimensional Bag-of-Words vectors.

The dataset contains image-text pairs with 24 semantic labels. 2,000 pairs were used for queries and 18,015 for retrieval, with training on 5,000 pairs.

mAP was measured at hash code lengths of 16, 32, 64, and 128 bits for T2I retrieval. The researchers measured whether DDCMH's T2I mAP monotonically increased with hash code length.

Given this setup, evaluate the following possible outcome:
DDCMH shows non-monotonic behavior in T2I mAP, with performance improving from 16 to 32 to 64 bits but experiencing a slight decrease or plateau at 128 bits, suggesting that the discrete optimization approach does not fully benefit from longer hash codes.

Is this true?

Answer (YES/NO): NO